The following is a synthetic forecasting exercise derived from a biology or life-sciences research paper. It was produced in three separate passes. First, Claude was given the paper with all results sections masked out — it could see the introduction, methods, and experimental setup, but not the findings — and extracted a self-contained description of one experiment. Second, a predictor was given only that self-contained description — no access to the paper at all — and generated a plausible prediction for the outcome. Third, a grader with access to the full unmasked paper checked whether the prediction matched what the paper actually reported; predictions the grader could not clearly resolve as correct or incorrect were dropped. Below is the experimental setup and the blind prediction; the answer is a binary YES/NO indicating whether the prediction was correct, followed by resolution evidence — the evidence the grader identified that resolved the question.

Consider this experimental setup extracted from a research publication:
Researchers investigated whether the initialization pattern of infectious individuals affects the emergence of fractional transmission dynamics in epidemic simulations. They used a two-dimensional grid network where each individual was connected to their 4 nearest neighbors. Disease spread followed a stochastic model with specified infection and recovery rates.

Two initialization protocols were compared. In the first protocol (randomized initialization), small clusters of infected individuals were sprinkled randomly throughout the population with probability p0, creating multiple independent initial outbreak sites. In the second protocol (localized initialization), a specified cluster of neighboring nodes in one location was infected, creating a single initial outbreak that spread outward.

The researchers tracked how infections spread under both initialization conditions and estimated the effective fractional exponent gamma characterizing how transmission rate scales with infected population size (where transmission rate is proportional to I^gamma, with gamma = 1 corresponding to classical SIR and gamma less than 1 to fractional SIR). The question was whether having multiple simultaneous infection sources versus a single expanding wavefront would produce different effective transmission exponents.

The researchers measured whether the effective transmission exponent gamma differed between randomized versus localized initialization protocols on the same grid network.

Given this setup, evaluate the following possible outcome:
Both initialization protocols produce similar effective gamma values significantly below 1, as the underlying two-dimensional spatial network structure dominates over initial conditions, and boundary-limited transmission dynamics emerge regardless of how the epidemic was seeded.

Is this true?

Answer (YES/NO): YES